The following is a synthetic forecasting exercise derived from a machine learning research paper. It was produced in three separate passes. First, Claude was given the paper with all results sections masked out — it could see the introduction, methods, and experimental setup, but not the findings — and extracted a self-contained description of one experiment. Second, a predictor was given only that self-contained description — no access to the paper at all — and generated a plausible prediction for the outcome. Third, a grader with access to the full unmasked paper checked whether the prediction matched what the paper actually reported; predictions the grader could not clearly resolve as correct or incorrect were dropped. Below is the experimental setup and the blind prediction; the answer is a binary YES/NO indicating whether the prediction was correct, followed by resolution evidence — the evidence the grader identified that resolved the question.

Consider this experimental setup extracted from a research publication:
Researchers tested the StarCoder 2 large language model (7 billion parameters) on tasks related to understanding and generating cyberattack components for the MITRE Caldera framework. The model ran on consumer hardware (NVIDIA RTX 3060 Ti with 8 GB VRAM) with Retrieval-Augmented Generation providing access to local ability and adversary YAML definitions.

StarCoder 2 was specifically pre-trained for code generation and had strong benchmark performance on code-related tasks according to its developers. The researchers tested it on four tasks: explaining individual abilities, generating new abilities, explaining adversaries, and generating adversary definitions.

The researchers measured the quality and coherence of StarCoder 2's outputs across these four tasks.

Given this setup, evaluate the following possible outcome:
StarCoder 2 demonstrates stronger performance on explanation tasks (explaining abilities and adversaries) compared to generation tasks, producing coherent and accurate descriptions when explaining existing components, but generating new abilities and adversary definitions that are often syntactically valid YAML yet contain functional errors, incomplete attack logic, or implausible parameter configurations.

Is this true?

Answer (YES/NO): NO